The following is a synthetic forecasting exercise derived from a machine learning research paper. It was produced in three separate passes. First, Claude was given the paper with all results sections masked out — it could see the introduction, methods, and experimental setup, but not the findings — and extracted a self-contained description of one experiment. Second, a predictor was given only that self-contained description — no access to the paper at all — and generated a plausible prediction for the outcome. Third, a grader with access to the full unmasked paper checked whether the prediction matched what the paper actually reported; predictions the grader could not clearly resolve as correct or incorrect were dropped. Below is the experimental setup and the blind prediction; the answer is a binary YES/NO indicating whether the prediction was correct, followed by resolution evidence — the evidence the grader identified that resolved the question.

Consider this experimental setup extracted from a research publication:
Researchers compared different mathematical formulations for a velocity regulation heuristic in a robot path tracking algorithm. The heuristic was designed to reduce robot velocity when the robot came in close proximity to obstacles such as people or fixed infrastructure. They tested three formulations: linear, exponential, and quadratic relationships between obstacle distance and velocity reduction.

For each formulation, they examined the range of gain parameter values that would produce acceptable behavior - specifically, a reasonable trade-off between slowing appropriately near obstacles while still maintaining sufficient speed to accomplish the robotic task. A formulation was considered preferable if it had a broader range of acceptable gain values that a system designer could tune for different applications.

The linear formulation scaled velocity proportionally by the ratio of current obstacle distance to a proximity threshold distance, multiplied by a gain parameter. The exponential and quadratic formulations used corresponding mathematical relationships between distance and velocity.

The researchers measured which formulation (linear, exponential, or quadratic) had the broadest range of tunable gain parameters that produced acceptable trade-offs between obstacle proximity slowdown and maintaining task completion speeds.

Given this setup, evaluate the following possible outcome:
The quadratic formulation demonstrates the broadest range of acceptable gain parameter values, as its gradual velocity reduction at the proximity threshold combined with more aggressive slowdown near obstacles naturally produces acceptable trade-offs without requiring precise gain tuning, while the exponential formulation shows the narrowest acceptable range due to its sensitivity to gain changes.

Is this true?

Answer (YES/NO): NO